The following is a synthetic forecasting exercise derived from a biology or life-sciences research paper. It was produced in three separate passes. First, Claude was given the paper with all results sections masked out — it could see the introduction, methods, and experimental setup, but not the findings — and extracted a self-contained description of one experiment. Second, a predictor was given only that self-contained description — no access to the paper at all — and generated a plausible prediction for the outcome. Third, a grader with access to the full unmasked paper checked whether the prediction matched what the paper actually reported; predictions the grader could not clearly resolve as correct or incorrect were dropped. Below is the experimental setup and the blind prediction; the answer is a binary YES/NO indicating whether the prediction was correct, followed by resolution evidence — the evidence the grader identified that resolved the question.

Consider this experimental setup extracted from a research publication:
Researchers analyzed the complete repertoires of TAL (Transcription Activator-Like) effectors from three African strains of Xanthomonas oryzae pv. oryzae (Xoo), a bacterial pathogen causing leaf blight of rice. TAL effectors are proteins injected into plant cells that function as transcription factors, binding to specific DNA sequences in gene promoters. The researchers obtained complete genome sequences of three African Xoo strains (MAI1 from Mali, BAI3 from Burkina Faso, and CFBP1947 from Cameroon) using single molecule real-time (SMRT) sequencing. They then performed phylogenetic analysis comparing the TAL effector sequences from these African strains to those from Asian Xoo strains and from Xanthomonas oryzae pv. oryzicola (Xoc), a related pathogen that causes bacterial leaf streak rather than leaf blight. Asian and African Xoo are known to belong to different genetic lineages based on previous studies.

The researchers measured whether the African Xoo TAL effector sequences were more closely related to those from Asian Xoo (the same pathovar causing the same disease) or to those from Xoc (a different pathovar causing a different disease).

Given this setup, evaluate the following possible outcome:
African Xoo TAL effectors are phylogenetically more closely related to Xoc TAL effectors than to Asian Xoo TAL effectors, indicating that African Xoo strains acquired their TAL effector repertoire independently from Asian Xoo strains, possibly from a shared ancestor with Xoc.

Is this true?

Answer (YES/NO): YES